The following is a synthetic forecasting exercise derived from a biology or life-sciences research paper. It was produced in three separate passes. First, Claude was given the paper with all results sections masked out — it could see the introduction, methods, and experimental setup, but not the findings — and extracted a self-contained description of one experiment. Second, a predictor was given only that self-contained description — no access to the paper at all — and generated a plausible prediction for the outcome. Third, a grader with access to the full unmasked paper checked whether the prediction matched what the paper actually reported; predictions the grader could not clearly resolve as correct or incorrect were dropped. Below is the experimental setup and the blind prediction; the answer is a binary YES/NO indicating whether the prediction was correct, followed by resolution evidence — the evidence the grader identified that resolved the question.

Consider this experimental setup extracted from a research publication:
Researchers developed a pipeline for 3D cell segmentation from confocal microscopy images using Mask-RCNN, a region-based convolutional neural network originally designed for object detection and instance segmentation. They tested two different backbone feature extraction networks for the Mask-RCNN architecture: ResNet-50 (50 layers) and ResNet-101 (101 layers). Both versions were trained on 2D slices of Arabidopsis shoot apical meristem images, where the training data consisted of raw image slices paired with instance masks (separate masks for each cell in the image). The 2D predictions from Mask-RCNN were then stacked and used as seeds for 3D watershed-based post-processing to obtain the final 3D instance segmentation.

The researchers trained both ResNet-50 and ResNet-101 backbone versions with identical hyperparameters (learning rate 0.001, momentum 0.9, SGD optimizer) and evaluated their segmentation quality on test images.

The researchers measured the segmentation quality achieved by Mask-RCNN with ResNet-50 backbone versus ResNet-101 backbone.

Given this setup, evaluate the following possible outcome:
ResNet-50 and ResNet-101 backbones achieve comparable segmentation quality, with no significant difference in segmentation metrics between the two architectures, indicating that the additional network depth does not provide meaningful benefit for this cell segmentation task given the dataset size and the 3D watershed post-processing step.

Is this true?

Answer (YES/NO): NO